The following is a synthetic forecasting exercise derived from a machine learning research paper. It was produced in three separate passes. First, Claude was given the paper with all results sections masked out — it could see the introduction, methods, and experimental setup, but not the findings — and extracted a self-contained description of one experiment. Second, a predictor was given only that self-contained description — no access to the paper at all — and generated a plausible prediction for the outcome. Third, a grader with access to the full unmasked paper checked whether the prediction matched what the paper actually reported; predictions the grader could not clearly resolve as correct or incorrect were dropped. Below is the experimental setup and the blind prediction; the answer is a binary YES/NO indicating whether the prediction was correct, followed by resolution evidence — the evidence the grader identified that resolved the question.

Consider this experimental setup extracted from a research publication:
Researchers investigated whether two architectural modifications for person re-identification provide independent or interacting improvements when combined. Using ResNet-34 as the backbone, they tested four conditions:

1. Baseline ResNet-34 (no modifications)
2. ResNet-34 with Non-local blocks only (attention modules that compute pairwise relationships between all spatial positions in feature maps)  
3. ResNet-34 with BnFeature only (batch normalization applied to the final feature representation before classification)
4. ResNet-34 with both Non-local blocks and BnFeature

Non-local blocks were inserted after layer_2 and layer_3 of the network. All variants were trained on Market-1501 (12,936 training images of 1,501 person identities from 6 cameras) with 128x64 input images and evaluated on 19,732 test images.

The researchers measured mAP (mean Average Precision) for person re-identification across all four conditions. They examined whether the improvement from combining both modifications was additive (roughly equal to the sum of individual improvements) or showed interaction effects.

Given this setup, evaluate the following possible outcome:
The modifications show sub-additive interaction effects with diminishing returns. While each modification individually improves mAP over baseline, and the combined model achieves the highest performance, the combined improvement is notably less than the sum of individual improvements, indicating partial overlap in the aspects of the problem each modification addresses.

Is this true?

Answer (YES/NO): NO